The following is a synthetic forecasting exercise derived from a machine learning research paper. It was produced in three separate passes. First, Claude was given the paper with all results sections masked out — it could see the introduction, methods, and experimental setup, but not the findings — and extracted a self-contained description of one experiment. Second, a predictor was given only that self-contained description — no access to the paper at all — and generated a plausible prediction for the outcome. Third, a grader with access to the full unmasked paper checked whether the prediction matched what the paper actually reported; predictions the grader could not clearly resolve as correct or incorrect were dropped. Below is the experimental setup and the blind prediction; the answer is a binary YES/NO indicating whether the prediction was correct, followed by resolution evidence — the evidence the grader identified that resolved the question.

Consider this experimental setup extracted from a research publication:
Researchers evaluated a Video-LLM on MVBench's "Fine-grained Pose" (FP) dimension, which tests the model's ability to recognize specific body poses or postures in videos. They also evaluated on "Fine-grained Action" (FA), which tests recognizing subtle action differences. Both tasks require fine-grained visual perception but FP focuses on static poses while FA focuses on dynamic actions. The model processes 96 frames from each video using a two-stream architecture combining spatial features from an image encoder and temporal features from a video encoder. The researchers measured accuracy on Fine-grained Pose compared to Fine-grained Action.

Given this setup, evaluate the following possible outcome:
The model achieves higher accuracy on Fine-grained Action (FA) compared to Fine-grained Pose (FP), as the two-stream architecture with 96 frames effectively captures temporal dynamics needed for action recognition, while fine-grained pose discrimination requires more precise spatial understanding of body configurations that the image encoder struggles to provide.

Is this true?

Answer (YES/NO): NO